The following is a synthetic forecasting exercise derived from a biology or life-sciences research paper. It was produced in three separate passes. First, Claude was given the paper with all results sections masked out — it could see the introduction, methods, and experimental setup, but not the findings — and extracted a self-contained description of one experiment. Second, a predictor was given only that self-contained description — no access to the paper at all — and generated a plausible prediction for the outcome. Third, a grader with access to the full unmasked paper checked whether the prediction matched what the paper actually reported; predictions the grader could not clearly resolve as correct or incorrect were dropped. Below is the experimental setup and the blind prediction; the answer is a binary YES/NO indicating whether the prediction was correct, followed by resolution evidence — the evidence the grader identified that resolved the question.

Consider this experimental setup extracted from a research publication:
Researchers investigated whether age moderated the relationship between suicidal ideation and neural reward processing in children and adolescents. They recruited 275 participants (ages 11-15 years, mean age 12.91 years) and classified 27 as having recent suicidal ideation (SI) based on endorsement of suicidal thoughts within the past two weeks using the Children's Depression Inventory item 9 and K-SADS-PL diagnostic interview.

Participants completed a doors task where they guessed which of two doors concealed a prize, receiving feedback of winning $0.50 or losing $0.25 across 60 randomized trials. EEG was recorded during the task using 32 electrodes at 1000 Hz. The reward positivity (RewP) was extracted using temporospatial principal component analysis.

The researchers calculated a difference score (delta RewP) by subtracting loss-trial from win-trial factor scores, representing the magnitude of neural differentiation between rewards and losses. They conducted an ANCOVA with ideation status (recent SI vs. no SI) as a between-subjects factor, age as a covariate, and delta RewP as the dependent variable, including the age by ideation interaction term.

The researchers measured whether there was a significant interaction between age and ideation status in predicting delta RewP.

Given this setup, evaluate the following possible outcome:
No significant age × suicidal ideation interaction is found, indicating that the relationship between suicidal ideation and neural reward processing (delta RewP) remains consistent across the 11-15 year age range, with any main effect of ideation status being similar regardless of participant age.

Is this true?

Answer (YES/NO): YES